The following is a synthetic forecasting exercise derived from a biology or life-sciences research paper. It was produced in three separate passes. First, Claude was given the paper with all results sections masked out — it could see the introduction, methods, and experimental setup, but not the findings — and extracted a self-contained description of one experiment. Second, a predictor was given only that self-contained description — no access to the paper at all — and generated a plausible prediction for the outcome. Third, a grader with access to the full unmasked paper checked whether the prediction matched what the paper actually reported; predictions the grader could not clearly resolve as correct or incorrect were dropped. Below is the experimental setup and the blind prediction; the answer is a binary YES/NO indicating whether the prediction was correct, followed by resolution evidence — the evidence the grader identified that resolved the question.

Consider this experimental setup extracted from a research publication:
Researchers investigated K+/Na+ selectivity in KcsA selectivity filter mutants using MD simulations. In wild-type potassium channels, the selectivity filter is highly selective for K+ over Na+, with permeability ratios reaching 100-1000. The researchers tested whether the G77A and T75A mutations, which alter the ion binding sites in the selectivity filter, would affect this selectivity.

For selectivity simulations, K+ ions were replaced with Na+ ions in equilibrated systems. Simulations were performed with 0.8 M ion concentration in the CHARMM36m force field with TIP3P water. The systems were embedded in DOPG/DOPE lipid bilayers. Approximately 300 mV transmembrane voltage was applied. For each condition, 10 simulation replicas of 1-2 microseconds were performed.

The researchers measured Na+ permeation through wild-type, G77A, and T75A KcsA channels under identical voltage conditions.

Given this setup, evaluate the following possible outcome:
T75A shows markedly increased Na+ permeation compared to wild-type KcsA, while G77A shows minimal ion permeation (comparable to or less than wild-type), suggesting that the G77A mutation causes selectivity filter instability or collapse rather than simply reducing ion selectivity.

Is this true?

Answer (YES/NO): NO